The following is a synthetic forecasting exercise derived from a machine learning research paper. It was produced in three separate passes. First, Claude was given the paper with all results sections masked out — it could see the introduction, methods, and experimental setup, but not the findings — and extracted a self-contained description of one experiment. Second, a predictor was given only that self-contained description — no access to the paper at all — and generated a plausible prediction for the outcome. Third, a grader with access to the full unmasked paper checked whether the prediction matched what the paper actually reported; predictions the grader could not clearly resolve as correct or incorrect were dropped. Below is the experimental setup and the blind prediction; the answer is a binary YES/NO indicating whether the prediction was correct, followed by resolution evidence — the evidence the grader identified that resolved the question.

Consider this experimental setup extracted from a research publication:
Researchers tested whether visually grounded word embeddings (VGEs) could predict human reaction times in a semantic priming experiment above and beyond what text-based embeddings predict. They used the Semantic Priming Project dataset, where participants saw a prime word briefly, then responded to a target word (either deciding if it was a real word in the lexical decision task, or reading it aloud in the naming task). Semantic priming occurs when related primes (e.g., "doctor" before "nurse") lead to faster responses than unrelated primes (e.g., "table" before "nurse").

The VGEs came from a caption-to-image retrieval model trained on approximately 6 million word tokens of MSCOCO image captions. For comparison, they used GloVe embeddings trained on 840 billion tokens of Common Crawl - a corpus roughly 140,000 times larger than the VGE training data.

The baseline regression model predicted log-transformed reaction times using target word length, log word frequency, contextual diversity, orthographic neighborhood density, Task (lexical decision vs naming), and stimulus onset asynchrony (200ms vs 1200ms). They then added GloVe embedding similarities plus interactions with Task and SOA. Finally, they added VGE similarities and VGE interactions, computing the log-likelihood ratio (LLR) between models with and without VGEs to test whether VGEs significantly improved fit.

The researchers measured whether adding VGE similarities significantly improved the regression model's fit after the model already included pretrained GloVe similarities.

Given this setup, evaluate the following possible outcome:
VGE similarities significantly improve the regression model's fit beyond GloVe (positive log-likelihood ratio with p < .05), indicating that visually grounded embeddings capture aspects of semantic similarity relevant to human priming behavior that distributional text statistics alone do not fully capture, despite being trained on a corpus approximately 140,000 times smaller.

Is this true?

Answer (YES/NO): YES